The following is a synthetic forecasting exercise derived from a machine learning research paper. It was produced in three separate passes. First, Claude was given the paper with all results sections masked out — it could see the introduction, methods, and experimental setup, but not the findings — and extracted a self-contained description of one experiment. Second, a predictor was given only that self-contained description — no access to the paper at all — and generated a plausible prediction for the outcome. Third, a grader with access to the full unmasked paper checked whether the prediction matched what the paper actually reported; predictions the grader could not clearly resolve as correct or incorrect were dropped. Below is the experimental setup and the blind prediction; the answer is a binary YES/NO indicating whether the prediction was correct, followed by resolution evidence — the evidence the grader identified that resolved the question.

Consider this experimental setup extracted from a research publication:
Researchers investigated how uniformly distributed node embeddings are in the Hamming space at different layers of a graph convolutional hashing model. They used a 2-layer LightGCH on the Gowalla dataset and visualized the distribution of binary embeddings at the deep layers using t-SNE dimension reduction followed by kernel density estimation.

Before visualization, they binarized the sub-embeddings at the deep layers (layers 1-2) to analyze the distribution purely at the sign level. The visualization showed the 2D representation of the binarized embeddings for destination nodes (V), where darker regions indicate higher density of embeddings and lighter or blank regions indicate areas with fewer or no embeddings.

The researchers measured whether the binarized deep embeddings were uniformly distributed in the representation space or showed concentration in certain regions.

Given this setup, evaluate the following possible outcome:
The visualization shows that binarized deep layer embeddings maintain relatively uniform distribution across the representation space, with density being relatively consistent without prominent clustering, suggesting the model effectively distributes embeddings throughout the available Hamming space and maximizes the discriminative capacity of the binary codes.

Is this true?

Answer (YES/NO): NO